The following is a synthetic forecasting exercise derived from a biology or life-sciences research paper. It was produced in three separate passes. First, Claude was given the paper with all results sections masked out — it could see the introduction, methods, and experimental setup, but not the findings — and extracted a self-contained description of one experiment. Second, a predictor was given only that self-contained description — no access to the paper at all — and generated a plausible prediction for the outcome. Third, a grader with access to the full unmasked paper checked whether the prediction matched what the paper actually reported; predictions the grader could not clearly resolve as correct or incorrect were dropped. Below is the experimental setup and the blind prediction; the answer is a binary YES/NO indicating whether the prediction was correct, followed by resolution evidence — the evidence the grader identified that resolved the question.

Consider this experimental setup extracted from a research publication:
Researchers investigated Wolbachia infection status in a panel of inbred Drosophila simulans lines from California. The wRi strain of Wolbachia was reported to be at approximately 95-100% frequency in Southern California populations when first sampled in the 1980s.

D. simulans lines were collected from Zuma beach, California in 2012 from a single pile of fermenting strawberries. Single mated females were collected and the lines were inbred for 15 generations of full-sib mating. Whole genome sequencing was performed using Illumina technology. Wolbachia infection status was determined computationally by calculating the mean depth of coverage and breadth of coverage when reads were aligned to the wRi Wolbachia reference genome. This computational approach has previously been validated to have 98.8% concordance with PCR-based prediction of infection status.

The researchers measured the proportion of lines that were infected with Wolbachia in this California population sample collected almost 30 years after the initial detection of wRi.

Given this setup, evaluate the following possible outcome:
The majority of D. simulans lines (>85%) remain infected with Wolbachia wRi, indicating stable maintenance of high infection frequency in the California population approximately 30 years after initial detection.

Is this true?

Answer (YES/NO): YES